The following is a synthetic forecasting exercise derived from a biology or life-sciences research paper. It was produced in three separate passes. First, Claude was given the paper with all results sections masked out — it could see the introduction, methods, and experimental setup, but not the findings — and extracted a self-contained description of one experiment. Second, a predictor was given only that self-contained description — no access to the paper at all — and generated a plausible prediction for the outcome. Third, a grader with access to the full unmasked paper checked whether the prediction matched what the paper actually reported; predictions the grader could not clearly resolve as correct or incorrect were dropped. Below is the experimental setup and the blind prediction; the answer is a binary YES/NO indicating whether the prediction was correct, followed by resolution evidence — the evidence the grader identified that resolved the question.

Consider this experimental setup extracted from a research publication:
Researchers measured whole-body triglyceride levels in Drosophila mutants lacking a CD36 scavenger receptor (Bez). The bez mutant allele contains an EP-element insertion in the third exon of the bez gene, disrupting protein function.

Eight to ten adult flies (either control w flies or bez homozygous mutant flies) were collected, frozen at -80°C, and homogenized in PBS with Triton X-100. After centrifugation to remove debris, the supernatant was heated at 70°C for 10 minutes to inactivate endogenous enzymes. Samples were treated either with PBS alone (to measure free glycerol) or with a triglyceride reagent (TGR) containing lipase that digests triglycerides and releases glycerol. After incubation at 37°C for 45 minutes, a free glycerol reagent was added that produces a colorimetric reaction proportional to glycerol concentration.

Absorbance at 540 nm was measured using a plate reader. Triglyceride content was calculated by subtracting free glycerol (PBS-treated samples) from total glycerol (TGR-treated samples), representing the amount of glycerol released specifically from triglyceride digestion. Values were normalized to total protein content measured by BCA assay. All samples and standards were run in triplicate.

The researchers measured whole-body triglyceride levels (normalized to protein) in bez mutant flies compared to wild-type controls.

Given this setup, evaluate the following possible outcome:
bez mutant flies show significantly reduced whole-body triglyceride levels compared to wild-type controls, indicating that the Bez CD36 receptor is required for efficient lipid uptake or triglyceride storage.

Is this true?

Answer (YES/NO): NO